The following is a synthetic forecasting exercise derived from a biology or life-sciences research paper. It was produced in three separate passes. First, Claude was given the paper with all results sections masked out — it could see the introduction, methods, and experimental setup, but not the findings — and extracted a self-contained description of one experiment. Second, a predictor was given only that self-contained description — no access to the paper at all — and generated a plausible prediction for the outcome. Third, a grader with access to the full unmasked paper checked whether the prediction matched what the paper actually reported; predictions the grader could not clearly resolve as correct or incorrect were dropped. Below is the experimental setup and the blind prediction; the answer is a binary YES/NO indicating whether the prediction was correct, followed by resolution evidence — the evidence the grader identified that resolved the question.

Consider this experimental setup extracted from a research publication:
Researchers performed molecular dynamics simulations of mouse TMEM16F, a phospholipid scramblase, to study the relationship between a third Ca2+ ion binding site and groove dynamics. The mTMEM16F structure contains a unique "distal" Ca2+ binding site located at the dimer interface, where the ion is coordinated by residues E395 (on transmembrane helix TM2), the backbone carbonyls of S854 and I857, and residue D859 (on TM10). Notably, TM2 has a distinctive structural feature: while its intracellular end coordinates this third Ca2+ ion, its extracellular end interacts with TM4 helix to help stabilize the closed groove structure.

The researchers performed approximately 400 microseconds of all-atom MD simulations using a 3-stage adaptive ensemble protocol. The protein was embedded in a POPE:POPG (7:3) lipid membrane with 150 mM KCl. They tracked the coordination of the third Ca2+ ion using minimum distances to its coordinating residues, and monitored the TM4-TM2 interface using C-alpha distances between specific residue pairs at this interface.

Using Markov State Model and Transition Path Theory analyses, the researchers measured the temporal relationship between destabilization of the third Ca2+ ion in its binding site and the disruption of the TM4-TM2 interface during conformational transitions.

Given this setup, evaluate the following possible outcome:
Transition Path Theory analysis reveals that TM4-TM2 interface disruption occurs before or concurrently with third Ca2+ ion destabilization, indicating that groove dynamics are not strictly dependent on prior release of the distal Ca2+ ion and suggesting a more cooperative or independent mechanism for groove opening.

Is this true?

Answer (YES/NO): YES